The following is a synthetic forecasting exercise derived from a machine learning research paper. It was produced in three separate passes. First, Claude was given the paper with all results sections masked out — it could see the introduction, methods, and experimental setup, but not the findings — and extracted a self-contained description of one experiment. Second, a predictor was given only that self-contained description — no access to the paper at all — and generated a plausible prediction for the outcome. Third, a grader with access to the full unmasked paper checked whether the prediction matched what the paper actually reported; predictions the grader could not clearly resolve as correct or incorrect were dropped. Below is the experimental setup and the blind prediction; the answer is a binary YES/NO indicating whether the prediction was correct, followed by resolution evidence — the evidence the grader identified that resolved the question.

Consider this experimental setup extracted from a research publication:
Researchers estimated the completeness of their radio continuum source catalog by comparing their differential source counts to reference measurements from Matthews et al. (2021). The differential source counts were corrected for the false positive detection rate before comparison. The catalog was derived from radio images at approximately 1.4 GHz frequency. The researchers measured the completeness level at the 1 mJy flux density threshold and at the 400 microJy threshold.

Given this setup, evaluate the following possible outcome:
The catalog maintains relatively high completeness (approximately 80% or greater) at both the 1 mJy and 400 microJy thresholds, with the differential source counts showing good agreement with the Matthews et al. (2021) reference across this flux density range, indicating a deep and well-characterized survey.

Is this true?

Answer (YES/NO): NO